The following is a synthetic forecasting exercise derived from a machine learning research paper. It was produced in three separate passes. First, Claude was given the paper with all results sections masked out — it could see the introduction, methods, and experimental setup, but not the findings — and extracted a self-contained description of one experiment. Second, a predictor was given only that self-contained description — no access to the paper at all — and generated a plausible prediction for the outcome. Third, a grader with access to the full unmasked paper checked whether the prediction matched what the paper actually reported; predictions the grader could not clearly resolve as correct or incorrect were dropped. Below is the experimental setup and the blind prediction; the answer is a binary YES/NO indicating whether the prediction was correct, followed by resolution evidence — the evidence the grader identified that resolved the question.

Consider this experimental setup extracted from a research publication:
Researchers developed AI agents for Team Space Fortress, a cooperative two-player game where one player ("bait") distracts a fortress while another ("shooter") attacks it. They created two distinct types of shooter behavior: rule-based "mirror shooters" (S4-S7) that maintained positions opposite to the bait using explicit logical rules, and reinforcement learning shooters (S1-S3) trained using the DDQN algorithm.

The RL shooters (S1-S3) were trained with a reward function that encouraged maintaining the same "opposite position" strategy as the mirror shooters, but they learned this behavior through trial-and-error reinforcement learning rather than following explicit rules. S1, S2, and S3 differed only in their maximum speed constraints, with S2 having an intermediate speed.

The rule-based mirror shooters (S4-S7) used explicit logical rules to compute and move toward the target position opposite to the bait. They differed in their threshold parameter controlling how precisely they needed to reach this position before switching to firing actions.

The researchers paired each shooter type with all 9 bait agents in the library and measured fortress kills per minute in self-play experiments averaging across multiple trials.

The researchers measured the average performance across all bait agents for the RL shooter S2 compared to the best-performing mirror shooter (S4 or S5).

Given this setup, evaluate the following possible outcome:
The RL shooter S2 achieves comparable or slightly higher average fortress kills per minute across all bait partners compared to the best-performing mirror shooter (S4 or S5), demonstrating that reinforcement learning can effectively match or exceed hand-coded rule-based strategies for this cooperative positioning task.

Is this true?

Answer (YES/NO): YES